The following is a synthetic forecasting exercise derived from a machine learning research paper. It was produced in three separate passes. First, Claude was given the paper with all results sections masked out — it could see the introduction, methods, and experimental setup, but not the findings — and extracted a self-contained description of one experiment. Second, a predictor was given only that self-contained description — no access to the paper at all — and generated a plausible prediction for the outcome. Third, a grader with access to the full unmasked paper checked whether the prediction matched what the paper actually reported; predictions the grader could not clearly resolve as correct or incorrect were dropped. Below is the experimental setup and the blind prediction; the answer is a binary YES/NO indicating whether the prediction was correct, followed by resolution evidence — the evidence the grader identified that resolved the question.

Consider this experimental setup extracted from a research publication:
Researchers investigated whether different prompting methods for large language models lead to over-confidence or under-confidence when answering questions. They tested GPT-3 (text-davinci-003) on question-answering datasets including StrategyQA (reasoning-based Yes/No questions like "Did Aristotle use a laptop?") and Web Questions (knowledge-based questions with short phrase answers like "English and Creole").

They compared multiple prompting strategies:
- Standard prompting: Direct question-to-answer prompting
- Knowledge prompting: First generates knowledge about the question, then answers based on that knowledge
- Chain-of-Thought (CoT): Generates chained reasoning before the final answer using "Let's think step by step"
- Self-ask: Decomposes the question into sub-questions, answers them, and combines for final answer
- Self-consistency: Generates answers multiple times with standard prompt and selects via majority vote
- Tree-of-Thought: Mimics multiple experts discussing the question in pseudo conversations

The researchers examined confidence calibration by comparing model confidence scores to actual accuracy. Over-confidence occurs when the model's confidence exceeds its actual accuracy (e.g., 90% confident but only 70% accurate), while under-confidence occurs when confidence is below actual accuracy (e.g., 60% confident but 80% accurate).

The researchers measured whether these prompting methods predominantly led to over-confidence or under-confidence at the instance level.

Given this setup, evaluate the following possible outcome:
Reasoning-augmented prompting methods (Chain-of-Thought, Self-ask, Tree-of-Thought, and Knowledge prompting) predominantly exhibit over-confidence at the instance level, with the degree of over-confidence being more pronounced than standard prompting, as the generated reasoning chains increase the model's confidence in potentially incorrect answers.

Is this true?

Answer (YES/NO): YES